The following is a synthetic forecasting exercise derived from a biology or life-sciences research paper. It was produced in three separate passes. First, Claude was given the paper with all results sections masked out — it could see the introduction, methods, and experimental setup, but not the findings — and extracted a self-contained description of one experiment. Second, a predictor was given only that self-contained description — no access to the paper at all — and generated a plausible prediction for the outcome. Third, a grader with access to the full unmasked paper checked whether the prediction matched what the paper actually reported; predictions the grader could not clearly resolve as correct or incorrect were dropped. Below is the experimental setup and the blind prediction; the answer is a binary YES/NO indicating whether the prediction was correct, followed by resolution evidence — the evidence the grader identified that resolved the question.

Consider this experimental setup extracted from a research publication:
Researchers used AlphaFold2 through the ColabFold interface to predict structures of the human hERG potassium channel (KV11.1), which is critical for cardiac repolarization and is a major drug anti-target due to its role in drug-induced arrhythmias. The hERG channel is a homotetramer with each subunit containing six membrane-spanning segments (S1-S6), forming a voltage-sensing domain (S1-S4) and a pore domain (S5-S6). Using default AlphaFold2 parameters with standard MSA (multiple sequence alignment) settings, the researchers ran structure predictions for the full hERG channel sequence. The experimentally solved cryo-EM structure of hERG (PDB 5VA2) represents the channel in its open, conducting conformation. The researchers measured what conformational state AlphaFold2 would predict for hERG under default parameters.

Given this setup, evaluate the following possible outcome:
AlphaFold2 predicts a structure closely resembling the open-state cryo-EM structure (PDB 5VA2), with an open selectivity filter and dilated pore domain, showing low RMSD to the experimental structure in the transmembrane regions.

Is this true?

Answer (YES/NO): YES